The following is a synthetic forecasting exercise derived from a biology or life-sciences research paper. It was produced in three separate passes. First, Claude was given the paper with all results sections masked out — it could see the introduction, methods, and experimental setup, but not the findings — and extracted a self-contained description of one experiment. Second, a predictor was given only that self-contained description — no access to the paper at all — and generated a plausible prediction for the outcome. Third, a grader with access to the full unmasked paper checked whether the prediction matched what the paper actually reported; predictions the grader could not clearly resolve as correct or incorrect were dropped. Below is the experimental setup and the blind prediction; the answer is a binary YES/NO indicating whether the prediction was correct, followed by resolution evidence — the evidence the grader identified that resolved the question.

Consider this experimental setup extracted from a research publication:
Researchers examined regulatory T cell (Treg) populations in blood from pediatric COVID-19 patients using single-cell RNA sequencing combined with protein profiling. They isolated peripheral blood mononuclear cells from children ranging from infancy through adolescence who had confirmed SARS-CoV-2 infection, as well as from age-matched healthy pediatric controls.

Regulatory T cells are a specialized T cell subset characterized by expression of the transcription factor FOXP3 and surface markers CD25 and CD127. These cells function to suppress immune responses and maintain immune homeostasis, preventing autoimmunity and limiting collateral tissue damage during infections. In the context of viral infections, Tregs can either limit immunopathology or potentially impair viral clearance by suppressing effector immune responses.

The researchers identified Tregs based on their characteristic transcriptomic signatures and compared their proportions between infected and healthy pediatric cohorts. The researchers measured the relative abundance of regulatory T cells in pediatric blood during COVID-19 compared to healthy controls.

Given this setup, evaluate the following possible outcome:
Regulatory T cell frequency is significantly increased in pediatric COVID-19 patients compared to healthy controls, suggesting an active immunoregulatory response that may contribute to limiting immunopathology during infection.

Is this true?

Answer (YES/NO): YES